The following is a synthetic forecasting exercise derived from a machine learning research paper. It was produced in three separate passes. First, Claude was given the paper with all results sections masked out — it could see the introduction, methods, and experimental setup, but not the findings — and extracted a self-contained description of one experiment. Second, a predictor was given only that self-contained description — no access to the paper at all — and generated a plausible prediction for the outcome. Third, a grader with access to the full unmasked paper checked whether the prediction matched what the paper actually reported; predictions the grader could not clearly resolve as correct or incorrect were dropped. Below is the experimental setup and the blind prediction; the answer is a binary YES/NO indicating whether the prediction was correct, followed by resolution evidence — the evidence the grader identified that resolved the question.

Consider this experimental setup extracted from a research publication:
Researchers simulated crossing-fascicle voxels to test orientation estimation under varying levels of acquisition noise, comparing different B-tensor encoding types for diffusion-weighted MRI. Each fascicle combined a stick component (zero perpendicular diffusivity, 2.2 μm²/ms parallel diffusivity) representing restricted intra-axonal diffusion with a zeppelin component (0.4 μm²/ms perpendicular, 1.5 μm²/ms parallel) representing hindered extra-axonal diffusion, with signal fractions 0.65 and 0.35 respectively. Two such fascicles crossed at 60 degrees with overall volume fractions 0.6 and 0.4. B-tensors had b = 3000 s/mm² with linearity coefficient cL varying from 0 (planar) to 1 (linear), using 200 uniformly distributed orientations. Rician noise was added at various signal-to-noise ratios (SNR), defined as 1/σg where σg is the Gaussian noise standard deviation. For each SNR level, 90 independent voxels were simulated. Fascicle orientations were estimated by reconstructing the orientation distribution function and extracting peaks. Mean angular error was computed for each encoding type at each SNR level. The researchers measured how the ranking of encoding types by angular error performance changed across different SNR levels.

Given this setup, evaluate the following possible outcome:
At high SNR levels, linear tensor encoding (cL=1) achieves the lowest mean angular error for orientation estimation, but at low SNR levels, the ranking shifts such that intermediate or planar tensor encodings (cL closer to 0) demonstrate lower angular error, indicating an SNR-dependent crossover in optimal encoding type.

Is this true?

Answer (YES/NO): NO